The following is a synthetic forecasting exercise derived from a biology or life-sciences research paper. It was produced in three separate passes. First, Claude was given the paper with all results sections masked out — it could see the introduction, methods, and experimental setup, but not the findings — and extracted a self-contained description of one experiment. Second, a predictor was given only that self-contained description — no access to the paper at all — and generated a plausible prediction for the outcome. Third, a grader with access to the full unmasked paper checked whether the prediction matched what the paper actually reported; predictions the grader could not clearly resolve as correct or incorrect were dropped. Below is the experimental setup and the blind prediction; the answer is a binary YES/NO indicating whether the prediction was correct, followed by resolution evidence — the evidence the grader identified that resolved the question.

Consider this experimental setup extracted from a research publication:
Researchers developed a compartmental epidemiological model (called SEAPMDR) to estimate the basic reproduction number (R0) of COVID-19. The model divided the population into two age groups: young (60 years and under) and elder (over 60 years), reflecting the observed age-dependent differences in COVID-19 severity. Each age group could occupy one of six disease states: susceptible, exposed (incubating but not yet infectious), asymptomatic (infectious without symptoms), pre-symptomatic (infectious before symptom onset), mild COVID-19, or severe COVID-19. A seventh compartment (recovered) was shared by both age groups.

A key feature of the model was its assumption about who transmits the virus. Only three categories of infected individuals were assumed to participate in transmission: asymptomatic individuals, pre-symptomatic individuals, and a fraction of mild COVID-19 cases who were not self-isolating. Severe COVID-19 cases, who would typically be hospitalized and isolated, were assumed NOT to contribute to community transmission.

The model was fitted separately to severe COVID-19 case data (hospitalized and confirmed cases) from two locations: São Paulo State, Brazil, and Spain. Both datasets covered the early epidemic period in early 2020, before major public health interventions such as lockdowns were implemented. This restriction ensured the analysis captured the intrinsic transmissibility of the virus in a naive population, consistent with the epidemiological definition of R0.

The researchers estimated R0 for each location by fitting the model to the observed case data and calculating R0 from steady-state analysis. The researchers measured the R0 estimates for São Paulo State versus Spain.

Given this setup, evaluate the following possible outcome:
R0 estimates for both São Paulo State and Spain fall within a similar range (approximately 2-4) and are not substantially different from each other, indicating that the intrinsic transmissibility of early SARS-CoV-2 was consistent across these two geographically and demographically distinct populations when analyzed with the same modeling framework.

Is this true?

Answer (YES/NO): NO